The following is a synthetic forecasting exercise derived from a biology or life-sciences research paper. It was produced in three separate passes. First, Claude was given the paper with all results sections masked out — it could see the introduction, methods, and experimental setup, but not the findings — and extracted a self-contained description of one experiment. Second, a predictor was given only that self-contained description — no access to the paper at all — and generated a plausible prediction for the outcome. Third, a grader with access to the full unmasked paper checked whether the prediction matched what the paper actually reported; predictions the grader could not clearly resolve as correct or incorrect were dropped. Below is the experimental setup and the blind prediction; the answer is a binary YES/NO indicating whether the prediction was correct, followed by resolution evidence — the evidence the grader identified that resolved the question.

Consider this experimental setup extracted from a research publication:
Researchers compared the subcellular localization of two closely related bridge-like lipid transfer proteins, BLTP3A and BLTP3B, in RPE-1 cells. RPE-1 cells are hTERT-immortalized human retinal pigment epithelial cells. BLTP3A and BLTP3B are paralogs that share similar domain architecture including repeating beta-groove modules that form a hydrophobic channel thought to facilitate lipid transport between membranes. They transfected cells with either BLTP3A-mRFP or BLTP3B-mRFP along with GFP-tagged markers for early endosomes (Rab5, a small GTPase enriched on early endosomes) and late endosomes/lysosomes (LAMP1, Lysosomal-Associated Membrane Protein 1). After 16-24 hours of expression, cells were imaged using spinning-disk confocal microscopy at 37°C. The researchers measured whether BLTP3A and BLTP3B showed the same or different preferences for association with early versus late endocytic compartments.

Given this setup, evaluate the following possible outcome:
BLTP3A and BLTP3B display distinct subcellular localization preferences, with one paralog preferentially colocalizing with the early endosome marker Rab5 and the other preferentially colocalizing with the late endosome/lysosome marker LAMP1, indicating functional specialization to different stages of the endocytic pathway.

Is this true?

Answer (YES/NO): YES